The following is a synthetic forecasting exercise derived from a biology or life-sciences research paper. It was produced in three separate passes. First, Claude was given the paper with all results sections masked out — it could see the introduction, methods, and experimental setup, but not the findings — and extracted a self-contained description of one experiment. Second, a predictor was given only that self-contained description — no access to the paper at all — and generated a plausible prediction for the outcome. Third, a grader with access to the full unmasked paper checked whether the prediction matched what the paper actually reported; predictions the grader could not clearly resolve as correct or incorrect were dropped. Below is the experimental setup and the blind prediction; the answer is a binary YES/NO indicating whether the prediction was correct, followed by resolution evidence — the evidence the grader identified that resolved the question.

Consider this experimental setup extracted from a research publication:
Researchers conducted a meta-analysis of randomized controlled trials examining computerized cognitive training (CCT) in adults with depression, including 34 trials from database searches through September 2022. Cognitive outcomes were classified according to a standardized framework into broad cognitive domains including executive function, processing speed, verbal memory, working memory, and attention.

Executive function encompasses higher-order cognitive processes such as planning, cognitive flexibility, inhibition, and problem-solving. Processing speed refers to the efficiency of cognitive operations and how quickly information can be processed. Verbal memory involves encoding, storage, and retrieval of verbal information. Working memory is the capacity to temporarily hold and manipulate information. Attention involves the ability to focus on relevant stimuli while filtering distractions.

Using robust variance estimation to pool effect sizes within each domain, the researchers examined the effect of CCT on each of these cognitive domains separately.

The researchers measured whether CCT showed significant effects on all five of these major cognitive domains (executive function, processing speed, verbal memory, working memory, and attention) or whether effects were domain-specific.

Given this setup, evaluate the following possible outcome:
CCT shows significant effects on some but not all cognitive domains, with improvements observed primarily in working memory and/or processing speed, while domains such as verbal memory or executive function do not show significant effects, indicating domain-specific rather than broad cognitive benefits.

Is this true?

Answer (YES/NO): NO